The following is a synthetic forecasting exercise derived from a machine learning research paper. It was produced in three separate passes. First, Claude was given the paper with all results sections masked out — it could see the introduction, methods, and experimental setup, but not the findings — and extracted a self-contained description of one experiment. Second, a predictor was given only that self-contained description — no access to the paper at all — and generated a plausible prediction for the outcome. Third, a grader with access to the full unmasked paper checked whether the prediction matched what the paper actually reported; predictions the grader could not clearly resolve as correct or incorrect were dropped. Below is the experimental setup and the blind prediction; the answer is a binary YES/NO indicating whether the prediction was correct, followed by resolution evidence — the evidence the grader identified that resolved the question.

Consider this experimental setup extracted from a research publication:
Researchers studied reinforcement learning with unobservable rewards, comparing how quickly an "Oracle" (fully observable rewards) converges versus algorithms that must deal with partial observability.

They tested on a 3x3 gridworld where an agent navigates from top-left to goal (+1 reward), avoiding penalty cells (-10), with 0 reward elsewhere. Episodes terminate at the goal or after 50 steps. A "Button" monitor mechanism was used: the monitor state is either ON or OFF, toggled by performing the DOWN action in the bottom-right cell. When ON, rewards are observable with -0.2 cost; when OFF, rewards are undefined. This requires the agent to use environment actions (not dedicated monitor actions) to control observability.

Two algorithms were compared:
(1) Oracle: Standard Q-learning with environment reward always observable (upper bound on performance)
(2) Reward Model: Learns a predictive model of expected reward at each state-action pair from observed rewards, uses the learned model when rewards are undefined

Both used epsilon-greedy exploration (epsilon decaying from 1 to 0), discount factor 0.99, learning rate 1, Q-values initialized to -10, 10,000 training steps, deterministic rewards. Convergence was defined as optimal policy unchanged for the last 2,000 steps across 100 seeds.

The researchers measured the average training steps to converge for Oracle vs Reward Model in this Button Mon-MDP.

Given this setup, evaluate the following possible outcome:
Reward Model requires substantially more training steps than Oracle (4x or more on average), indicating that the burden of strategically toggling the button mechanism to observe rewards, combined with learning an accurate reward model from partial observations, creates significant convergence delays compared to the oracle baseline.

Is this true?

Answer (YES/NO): NO